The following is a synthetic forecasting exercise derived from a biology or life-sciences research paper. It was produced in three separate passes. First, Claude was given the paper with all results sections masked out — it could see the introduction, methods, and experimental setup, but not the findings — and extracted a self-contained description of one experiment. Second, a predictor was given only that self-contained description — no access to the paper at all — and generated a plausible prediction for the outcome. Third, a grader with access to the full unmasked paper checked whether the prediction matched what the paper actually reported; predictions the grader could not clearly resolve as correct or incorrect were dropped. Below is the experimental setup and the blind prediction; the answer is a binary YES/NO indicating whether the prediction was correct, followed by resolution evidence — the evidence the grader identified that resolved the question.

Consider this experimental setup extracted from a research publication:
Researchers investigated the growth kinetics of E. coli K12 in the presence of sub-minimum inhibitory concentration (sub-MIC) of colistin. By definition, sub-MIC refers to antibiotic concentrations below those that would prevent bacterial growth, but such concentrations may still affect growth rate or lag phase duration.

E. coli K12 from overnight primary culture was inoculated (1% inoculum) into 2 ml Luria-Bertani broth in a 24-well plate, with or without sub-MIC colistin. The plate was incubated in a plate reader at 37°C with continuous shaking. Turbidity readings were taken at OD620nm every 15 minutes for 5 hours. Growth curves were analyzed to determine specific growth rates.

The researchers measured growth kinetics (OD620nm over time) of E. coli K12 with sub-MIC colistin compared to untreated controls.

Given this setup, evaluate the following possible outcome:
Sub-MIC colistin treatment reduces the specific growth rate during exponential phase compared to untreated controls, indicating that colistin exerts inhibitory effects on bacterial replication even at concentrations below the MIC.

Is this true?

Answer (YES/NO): YES